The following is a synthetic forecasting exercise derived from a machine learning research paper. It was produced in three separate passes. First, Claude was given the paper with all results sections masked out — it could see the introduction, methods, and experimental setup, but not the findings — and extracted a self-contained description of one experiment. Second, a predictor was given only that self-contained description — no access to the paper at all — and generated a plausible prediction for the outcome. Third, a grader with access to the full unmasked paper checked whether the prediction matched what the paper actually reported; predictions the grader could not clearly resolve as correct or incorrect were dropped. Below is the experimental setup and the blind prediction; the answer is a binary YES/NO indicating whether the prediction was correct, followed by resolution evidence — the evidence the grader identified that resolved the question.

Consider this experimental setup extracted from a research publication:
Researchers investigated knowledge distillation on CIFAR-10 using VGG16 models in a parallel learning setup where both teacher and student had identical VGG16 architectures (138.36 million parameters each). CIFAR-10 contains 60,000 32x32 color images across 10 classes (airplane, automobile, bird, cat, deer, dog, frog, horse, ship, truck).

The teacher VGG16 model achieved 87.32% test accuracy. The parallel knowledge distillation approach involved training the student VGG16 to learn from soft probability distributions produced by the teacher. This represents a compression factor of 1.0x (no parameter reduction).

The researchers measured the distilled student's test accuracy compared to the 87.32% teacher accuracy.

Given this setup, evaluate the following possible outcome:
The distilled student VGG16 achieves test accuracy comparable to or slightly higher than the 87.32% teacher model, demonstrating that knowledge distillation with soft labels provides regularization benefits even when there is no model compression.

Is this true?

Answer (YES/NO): NO